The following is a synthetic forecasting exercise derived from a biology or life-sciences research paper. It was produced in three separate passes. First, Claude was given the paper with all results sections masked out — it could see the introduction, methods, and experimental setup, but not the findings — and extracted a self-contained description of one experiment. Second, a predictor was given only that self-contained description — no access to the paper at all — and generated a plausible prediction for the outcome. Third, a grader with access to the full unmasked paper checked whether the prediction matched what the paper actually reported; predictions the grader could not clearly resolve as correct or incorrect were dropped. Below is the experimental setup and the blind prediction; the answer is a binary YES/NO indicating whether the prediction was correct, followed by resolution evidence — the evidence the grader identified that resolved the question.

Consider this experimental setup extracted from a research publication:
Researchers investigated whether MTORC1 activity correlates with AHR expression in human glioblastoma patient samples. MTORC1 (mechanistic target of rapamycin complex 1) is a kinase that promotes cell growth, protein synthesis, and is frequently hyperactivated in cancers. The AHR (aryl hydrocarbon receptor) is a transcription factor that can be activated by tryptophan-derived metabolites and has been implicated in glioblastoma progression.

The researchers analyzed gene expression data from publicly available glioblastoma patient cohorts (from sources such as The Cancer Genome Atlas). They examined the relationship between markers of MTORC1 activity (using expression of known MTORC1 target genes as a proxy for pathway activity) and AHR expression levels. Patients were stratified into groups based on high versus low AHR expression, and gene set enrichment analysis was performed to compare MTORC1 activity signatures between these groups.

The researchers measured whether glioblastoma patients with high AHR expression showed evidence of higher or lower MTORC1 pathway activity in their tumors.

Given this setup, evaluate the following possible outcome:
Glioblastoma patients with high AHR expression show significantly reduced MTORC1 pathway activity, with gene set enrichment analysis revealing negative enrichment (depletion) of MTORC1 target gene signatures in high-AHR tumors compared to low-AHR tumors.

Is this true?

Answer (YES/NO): NO